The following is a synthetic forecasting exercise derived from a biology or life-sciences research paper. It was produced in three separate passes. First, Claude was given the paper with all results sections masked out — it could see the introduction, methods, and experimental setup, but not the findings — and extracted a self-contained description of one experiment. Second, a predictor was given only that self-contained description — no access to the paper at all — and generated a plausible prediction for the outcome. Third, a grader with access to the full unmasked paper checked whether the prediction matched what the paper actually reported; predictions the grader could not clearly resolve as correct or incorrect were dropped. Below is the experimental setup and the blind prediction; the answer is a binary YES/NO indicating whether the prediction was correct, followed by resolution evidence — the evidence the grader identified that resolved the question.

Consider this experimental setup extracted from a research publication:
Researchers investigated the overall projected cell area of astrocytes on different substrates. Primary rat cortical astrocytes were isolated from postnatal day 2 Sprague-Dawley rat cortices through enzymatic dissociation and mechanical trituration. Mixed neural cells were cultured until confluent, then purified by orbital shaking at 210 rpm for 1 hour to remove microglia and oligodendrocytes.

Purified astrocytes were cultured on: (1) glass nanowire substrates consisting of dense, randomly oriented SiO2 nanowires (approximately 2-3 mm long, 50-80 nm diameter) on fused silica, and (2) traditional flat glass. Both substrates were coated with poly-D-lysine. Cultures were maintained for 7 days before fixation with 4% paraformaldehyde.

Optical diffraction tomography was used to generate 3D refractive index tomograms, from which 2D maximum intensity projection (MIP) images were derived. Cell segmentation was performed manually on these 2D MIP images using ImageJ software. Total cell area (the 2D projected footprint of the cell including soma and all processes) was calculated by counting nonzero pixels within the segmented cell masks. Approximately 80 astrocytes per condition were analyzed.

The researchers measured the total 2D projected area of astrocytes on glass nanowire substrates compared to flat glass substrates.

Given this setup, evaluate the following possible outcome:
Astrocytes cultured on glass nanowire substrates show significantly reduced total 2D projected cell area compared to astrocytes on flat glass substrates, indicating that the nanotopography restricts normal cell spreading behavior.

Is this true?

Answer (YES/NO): NO